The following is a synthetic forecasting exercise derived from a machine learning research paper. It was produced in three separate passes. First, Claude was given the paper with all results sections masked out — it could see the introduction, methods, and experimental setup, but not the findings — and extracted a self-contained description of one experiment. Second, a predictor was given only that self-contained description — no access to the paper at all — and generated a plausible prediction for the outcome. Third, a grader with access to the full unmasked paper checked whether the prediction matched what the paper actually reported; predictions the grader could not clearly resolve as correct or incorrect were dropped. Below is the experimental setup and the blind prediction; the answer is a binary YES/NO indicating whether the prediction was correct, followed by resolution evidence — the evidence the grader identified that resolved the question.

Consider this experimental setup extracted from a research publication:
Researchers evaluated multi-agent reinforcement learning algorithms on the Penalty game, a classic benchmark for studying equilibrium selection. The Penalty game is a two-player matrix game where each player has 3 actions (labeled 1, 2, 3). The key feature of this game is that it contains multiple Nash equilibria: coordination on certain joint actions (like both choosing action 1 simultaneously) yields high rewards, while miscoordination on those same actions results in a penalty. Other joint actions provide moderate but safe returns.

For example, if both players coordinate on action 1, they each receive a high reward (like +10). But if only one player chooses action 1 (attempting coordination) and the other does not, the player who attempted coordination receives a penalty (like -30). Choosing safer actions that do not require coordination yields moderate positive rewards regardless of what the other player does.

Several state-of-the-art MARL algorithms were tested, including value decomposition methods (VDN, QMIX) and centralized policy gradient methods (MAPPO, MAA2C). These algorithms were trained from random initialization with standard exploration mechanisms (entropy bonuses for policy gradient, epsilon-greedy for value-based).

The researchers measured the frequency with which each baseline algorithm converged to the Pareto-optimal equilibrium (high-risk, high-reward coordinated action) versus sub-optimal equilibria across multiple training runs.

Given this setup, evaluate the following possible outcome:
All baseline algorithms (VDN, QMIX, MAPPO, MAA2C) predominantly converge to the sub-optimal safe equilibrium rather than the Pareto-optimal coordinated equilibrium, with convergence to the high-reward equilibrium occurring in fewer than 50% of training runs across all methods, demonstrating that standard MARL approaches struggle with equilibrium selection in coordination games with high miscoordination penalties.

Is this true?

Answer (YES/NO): NO